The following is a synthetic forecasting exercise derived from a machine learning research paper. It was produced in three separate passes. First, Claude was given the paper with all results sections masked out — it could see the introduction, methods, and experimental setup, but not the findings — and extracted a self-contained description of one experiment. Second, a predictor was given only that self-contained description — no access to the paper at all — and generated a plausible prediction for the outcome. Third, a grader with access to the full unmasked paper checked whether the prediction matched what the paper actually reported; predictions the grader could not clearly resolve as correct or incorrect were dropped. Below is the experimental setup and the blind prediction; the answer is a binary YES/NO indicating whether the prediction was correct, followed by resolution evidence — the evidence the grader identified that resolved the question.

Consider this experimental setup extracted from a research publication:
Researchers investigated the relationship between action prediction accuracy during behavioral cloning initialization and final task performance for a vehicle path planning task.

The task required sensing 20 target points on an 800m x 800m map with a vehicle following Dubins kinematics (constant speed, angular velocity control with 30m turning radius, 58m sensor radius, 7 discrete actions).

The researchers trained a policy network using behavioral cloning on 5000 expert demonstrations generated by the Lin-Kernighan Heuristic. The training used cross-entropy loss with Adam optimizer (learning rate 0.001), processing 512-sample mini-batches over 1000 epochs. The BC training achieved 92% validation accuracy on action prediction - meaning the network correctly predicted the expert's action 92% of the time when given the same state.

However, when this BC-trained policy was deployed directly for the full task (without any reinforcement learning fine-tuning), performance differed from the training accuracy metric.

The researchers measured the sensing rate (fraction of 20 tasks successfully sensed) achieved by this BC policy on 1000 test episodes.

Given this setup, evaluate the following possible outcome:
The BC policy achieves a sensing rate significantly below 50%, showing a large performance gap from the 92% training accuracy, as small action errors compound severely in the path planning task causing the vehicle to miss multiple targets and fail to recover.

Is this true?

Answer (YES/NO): YES